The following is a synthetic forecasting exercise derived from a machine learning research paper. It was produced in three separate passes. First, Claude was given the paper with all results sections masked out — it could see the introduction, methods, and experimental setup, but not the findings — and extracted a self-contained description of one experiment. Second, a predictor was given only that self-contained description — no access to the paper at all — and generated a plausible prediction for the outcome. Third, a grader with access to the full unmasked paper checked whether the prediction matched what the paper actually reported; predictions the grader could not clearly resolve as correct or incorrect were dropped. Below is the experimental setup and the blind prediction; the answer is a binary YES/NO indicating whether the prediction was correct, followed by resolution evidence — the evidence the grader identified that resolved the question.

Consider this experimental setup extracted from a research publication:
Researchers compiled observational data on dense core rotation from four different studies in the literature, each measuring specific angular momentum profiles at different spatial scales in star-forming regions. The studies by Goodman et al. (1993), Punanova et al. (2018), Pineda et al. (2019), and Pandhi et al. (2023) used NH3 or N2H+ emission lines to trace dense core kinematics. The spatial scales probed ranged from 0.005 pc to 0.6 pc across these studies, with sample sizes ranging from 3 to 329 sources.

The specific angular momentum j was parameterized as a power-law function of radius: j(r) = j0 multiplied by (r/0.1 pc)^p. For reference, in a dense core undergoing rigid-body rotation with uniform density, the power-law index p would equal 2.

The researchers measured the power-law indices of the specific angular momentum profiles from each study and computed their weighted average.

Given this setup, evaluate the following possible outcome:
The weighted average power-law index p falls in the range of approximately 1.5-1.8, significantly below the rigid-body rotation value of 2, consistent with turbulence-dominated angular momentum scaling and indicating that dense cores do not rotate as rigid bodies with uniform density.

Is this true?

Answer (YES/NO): NO